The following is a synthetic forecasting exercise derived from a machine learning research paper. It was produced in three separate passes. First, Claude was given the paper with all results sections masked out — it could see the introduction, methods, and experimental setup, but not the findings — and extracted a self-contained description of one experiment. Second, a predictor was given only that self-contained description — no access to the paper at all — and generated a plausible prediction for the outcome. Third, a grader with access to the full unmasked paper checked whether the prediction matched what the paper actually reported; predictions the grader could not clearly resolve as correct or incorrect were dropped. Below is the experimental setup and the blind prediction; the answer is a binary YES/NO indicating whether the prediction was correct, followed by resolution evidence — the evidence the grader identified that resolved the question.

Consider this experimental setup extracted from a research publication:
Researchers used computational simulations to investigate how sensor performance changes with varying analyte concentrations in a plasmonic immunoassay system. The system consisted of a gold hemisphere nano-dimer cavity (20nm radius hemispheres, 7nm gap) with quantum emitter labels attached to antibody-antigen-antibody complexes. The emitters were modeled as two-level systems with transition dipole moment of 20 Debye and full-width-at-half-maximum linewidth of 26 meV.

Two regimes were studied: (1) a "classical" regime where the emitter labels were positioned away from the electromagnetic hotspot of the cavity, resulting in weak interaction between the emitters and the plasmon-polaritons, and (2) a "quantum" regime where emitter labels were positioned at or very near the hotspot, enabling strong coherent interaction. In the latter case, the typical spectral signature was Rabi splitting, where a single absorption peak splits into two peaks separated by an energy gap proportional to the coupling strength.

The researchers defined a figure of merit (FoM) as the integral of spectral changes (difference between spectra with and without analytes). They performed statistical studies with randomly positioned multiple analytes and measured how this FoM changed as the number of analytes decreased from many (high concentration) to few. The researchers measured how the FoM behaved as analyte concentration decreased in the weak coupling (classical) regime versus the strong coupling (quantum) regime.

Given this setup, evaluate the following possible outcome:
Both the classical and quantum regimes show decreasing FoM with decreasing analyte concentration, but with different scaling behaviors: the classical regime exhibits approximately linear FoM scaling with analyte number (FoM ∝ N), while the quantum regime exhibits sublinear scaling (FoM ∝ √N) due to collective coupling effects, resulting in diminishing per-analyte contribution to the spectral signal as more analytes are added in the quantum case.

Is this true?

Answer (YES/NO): NO